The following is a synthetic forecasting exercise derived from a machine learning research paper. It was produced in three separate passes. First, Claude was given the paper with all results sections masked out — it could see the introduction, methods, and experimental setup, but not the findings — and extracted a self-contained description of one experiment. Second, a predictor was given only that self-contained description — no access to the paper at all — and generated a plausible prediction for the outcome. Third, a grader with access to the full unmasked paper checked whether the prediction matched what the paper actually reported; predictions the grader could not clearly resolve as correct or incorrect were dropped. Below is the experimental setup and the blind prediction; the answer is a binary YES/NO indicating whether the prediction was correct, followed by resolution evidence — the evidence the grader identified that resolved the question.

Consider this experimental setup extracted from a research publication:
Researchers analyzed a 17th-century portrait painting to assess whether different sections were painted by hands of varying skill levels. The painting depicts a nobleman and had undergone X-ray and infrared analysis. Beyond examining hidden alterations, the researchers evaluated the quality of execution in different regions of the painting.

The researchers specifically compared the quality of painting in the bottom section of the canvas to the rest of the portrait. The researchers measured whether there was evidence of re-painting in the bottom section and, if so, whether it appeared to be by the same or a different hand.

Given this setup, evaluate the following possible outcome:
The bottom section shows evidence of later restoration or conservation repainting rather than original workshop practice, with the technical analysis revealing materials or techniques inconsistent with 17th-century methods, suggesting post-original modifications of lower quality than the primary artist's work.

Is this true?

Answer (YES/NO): NO